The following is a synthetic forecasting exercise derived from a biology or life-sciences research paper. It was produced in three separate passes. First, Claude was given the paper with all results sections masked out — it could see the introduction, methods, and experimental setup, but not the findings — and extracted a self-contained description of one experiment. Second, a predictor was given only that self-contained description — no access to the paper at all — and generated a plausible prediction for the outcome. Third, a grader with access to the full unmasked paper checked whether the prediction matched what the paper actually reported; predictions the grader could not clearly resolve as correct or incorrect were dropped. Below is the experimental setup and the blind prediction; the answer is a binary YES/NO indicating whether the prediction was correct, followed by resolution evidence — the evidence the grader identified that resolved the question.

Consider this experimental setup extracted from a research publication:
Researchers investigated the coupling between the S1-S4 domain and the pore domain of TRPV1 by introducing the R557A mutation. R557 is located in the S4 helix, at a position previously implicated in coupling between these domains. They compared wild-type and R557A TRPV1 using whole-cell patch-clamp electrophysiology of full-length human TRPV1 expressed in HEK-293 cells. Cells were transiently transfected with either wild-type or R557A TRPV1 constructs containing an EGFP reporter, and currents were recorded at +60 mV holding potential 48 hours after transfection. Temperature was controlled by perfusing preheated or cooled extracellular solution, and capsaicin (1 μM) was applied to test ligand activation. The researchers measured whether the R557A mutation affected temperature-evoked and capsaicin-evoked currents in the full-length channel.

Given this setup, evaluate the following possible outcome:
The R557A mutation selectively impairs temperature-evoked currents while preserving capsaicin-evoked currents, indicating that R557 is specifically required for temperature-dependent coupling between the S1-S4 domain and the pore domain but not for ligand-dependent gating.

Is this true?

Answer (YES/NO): NO